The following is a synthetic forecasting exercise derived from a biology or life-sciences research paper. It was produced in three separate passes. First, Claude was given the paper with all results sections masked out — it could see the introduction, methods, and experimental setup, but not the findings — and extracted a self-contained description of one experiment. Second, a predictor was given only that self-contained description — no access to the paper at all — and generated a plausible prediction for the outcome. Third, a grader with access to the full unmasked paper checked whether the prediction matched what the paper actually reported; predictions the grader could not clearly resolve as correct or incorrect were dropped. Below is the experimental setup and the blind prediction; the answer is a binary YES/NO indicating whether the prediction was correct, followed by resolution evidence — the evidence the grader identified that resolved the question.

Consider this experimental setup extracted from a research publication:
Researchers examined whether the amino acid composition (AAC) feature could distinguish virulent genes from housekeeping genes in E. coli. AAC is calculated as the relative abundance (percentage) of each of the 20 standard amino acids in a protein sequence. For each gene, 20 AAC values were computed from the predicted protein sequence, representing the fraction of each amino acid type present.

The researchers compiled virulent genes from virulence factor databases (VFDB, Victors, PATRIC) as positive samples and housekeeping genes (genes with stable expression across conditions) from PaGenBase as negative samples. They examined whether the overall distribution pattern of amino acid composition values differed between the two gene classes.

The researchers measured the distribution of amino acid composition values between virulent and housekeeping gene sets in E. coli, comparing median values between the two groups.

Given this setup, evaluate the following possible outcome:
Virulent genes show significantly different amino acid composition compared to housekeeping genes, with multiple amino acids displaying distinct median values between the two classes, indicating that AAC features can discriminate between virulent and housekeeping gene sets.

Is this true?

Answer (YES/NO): NO